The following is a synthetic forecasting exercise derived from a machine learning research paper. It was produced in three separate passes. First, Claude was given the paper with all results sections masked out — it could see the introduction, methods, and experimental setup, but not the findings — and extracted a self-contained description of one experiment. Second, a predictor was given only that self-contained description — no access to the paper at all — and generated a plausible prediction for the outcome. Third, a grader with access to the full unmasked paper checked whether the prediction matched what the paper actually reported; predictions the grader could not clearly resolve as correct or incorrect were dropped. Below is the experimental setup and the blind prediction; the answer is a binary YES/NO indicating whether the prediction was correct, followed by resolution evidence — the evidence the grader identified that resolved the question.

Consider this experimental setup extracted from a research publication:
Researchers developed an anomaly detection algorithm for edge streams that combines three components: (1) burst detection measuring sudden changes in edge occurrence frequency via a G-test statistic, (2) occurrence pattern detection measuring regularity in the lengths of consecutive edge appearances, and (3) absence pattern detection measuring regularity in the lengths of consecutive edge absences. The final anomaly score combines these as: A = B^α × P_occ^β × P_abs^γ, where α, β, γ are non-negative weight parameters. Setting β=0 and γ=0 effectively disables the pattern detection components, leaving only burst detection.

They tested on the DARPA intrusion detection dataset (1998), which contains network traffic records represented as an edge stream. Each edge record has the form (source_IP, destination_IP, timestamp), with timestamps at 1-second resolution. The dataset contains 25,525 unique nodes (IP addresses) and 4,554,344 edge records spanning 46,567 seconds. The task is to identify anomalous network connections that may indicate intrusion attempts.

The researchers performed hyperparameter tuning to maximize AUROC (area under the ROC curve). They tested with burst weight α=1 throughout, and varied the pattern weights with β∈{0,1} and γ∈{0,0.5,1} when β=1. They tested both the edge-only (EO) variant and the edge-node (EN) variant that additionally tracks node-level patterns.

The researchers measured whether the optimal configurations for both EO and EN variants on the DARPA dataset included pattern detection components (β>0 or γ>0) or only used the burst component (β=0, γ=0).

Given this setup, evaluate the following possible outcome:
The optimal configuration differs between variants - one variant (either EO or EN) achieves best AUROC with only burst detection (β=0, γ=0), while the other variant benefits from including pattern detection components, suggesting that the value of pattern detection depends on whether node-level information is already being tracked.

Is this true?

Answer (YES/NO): NO